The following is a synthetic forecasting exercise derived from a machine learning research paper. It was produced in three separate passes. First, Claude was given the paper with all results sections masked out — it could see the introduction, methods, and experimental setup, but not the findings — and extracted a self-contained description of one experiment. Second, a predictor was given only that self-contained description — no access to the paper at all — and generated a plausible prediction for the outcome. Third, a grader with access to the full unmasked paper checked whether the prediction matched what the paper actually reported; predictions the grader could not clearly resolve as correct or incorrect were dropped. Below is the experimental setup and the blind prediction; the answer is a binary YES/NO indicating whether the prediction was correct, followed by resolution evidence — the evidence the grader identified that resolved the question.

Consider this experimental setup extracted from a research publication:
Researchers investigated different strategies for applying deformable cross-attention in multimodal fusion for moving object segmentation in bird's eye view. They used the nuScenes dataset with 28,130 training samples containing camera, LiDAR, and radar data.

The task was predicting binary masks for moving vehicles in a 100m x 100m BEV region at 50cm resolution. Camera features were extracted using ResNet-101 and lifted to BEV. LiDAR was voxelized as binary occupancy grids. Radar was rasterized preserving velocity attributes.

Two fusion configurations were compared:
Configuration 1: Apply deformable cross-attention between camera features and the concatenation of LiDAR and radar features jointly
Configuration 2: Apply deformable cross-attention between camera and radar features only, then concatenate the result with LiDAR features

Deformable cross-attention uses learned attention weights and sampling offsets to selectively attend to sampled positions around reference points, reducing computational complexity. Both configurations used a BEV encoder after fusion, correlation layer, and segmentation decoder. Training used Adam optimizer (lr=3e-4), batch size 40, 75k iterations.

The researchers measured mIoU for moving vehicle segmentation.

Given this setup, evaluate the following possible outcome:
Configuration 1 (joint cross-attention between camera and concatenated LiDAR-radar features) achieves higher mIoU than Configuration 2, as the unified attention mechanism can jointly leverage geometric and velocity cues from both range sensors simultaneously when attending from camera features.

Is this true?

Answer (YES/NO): NO